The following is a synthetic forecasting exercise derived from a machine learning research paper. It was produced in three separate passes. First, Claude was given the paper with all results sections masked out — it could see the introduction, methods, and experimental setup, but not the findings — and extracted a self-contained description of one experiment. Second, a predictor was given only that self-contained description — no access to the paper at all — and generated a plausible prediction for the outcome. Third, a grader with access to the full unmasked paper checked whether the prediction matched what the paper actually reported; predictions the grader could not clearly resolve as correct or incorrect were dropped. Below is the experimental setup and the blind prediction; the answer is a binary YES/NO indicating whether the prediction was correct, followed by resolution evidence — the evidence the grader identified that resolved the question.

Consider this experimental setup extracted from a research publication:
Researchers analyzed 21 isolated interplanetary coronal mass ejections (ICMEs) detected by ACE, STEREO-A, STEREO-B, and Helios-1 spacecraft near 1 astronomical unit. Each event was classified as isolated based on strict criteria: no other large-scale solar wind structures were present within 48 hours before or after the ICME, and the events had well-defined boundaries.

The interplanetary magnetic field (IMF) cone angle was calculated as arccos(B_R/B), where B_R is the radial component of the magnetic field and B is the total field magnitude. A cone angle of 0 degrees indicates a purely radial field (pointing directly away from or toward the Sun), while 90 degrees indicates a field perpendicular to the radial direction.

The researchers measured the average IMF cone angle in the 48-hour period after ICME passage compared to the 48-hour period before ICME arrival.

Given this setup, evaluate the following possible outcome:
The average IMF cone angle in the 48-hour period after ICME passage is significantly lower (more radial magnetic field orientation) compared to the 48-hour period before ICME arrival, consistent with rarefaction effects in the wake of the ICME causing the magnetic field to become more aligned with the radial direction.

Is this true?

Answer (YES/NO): NO